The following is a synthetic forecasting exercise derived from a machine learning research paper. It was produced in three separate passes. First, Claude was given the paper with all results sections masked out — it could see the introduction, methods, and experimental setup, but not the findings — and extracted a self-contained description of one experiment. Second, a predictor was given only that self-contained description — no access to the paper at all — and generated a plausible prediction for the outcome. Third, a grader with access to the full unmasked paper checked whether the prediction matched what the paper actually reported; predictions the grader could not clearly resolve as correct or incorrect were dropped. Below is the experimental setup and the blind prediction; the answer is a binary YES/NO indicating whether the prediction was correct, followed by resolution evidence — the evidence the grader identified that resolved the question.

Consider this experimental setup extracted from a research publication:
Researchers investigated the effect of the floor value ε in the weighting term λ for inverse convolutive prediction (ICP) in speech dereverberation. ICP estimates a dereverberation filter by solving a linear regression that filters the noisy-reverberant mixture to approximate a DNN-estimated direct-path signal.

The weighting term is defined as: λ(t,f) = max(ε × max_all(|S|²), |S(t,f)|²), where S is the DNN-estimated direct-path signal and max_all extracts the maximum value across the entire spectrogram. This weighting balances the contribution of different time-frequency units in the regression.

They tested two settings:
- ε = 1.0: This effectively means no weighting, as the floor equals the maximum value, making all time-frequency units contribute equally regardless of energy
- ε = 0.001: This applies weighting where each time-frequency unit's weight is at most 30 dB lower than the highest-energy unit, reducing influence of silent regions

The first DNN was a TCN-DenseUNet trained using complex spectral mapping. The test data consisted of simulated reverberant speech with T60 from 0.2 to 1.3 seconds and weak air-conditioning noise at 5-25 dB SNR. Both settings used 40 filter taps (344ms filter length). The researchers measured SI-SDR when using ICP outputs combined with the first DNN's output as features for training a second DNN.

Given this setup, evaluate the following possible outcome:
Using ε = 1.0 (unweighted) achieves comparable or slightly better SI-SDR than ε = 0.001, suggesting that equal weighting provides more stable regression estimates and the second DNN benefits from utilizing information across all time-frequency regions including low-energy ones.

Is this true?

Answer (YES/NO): YES